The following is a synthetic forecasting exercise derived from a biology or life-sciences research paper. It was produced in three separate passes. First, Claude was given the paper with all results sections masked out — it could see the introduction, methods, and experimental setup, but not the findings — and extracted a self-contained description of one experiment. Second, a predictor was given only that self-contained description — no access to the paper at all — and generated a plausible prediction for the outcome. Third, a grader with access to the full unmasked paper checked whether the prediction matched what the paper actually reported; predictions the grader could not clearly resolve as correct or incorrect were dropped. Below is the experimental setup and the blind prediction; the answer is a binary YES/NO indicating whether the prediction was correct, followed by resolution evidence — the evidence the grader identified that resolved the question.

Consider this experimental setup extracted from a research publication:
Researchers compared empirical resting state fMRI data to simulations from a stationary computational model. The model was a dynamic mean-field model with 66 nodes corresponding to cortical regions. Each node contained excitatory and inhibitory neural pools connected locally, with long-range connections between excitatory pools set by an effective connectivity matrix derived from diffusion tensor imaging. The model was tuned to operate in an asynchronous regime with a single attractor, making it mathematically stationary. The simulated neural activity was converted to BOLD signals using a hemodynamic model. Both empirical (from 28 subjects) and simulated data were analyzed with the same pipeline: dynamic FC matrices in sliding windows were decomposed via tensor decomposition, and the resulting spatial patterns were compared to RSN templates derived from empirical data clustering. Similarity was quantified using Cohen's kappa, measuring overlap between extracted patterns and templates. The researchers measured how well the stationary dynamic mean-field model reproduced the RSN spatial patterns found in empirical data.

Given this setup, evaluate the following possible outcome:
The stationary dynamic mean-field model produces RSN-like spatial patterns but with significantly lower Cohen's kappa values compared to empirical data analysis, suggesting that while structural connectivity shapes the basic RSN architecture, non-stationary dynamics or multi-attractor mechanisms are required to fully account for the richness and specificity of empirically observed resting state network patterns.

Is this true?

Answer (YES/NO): NO